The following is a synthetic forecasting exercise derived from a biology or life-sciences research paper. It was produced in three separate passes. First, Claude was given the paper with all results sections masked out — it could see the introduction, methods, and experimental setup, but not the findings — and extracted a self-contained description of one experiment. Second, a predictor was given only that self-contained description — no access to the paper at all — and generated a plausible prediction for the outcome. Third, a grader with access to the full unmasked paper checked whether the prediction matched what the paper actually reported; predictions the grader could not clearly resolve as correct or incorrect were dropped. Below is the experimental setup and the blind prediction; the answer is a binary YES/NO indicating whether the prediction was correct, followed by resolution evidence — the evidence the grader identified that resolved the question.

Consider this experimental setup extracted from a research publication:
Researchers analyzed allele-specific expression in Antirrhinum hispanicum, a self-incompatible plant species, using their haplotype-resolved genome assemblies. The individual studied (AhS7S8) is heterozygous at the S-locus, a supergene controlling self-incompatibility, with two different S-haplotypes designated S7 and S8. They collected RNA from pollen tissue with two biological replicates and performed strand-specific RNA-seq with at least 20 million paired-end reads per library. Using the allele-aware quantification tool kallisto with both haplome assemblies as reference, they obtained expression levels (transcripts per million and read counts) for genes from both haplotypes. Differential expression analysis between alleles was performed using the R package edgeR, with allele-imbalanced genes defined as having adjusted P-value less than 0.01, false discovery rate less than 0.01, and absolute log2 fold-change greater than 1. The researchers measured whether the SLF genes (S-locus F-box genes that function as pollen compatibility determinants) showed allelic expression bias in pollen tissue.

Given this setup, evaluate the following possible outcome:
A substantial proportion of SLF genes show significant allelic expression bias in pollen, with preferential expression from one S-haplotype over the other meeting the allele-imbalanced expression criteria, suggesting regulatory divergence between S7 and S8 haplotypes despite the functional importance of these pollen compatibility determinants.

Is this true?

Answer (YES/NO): NO